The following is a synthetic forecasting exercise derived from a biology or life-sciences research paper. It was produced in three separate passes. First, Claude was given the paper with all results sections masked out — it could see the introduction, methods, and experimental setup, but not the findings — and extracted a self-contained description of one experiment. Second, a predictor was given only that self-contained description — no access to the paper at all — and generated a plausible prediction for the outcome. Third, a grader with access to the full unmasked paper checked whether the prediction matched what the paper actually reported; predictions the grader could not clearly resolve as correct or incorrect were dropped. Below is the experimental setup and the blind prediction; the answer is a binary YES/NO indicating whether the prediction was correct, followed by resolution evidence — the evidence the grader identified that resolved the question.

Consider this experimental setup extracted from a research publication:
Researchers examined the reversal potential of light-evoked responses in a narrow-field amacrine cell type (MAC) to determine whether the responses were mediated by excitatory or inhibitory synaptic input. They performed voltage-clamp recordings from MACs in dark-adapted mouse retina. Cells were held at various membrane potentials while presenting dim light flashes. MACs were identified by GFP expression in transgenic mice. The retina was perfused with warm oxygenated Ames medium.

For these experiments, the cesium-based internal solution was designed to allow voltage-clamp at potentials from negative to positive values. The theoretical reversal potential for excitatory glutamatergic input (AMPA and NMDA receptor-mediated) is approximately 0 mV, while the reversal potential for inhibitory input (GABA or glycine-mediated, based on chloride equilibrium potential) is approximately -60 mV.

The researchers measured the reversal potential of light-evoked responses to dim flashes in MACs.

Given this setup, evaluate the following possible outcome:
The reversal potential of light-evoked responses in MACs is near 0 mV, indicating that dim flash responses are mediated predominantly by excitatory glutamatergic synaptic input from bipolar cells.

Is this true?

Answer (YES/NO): YES